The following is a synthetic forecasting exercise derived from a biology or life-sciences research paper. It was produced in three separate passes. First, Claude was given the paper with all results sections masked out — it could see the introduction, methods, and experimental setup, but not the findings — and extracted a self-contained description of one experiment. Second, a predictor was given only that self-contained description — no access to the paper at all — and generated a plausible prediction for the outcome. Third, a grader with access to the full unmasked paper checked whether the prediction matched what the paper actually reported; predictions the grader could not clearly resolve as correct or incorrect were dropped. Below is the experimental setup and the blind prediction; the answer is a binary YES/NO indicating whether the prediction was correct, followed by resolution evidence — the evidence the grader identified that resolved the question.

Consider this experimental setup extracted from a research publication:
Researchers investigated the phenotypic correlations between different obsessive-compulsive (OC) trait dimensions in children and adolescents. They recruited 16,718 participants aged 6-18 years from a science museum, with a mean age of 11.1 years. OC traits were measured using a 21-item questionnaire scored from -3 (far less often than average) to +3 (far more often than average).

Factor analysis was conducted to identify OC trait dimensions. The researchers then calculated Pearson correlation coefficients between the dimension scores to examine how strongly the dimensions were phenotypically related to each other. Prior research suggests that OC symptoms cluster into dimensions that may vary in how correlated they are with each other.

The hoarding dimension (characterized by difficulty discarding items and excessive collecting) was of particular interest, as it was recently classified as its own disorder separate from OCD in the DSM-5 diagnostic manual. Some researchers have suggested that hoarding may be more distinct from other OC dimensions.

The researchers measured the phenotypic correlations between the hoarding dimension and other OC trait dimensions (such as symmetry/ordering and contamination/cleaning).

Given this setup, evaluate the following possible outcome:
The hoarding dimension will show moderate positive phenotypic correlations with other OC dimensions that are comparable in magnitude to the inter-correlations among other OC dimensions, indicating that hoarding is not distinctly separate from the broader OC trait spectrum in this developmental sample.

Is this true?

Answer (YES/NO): NO